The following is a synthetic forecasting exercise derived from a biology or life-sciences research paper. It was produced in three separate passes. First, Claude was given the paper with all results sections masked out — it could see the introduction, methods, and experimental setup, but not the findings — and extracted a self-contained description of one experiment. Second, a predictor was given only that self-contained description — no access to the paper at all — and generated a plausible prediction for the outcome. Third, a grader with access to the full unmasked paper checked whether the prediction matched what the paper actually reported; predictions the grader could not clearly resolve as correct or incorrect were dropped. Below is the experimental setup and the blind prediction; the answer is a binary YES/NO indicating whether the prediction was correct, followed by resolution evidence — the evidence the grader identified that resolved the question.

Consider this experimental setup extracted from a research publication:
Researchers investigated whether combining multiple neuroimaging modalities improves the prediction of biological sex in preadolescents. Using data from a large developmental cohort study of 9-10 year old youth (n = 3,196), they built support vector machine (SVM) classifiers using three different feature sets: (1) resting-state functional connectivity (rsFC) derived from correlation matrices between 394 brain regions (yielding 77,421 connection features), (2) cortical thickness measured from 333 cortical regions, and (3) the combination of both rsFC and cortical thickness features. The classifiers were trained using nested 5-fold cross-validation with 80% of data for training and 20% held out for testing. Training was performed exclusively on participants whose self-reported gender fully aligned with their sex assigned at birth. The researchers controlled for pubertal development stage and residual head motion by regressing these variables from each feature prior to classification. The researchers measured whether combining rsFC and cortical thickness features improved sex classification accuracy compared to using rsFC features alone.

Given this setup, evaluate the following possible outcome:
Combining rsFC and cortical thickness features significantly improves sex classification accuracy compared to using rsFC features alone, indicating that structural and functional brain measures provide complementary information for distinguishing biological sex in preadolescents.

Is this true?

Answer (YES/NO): NO